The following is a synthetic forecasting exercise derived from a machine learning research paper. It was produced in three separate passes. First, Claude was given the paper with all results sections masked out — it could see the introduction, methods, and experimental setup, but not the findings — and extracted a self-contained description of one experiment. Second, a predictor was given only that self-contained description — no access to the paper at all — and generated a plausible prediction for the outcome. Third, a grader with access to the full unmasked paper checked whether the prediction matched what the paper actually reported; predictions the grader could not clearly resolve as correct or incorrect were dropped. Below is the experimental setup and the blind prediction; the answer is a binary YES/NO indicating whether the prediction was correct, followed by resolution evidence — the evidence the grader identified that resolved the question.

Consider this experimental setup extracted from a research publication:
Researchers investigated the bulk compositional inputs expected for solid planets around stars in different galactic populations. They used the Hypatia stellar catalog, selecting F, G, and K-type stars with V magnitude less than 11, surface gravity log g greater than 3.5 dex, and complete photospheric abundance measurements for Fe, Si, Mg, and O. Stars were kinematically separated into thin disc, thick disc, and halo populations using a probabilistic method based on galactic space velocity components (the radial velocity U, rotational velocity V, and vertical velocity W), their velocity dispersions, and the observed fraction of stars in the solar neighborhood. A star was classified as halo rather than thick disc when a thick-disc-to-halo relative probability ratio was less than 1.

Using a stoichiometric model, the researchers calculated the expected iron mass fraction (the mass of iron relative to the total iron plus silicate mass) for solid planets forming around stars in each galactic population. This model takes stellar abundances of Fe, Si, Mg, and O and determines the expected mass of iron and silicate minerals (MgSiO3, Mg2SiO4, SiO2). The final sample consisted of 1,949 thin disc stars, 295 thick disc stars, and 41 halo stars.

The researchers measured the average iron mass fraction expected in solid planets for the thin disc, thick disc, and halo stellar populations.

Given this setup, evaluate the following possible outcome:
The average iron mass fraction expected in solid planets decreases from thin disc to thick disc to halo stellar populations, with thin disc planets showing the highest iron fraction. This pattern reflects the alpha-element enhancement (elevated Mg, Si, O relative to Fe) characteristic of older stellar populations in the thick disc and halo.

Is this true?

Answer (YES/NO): YES